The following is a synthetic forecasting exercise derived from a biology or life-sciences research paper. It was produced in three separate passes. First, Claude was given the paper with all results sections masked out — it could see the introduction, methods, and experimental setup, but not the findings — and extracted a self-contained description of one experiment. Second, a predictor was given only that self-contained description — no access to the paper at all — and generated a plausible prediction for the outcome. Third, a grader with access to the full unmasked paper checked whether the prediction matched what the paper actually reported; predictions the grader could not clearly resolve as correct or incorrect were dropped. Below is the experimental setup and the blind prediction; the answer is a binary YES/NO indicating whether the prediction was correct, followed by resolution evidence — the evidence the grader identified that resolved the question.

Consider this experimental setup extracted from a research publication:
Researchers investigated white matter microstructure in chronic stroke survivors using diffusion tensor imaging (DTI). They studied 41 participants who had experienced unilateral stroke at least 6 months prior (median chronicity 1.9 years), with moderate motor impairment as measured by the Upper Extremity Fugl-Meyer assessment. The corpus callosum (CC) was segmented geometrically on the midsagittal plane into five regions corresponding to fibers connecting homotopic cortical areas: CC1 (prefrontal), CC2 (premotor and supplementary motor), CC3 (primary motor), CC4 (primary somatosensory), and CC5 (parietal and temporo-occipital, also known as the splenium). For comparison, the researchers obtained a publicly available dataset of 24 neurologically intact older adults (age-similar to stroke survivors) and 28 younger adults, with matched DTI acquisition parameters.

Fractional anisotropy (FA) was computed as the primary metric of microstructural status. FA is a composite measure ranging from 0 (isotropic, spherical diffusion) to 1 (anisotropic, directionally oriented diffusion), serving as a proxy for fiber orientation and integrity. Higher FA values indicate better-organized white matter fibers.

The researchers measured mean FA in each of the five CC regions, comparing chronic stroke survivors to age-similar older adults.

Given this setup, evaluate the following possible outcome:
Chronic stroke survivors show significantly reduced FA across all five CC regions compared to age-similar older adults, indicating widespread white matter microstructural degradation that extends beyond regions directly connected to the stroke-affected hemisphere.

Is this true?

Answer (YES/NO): NO